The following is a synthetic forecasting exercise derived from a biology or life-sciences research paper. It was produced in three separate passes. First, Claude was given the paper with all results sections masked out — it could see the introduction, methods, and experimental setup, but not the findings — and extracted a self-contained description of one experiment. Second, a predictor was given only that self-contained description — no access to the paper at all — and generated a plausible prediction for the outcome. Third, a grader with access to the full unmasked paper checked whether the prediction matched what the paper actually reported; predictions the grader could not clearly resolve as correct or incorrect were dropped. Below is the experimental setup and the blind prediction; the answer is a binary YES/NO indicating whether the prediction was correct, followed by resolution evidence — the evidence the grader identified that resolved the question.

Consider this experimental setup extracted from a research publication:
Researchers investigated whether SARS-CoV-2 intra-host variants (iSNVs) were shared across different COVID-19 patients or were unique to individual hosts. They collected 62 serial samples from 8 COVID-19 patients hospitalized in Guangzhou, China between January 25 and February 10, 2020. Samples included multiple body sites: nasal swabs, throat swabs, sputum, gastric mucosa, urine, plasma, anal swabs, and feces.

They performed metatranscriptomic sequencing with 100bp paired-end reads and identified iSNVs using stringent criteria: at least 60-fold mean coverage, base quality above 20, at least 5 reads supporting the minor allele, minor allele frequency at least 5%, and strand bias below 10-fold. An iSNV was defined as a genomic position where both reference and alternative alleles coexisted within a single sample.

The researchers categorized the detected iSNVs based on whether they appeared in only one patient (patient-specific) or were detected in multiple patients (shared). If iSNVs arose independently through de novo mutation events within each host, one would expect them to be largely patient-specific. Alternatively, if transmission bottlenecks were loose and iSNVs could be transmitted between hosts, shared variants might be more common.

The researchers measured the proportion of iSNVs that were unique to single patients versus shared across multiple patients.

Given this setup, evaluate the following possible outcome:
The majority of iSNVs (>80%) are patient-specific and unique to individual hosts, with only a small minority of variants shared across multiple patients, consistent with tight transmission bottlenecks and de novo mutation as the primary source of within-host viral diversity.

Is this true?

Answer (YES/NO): NO